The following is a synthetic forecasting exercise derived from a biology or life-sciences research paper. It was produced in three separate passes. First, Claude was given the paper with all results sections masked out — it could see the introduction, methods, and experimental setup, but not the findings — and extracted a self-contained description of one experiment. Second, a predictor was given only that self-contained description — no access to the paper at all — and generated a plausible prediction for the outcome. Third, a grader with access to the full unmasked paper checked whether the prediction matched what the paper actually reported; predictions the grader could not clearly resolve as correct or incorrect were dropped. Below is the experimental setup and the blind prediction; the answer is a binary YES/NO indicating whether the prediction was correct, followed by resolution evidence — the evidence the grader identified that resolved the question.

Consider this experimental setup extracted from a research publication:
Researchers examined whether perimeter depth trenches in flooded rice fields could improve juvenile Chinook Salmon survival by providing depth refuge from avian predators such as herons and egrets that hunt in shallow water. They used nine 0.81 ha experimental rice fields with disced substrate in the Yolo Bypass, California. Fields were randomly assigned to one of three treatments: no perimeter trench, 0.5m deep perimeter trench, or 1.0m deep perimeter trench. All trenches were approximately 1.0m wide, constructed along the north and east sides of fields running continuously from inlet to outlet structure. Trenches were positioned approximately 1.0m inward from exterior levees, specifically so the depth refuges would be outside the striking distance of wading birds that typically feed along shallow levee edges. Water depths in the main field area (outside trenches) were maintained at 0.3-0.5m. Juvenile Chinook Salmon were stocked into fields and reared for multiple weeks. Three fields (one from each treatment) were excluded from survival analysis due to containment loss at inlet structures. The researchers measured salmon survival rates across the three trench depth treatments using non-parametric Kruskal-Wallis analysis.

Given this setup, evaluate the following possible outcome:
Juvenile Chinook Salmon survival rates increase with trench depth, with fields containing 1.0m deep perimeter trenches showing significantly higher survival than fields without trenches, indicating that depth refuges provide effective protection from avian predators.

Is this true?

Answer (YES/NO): NO